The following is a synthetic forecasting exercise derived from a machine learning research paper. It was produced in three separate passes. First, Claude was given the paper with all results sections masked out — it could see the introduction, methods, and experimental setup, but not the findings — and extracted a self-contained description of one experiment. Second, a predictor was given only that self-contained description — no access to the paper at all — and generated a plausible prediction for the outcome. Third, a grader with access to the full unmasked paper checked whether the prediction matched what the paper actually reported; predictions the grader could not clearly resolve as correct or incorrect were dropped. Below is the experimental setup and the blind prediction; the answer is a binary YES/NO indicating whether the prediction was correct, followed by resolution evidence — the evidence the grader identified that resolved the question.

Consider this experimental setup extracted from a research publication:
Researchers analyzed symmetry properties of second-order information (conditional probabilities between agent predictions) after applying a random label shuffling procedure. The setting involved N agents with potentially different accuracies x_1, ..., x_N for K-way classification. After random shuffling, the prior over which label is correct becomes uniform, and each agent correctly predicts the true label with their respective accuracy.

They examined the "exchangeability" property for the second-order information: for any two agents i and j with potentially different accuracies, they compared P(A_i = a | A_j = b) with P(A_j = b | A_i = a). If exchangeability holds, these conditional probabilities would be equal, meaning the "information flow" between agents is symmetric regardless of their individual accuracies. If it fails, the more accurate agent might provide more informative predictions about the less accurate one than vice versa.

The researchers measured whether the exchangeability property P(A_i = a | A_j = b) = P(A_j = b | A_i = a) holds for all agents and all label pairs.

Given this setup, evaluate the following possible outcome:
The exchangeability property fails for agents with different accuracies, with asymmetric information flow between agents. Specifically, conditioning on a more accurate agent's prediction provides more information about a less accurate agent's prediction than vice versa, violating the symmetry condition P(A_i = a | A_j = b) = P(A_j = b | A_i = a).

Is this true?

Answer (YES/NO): NO